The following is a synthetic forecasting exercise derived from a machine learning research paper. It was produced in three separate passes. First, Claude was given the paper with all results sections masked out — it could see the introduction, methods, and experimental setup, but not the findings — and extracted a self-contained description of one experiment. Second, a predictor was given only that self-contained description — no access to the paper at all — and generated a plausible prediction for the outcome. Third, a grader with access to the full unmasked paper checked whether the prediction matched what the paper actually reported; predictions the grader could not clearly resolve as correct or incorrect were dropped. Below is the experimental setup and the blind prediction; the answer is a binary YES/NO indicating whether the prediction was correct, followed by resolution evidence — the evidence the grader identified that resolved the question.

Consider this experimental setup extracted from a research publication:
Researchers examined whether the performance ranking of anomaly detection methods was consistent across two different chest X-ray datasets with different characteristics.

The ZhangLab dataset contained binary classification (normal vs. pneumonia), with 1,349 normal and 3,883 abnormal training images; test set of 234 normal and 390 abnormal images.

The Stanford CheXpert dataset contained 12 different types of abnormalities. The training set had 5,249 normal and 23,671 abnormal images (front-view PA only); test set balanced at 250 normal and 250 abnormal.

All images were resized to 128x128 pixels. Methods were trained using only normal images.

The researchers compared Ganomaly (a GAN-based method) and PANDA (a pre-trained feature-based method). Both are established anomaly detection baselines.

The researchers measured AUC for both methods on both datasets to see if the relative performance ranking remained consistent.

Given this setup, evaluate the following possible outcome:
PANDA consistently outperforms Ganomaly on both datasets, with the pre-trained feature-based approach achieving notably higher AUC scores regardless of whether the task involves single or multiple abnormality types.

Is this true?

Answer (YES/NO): NO